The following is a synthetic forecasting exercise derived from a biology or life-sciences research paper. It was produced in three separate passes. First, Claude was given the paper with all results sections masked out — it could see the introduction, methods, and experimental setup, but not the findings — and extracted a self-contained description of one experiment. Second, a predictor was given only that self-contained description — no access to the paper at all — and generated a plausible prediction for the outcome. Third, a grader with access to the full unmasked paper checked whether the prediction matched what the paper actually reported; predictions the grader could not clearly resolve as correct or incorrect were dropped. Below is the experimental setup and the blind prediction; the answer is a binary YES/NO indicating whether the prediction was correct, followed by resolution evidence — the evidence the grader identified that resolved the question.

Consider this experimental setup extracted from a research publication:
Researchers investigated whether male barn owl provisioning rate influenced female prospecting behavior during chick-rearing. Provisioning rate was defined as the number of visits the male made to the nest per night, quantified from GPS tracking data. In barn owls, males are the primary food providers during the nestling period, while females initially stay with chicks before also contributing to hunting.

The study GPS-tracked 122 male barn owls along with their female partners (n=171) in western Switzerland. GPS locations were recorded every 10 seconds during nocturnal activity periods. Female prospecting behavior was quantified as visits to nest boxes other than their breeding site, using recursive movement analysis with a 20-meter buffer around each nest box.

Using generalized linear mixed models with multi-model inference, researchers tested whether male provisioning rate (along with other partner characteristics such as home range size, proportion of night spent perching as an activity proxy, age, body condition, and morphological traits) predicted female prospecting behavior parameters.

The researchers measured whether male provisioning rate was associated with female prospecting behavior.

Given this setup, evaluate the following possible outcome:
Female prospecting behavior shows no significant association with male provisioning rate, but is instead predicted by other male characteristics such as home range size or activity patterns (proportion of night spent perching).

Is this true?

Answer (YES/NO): NO